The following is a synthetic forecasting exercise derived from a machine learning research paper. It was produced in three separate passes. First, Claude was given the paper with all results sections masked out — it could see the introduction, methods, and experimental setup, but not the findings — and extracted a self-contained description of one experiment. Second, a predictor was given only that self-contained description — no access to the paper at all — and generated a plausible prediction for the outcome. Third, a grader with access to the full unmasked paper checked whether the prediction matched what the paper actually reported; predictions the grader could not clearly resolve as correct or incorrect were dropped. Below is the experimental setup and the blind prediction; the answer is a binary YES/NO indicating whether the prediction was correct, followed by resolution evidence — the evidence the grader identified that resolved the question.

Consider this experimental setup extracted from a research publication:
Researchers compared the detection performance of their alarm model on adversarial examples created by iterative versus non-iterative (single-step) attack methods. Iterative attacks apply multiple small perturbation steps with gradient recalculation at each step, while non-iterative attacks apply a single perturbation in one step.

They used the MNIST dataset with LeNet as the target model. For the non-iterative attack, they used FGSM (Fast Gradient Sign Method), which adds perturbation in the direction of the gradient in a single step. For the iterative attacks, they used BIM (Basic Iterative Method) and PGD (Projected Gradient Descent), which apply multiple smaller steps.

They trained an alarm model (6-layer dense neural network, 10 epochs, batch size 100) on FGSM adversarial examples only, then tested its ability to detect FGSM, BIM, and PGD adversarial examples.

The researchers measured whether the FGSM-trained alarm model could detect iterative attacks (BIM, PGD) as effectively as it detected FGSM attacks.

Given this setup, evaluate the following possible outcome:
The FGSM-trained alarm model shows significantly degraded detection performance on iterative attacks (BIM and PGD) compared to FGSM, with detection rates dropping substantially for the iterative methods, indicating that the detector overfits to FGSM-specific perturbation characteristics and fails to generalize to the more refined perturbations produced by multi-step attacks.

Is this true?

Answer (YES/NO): NO